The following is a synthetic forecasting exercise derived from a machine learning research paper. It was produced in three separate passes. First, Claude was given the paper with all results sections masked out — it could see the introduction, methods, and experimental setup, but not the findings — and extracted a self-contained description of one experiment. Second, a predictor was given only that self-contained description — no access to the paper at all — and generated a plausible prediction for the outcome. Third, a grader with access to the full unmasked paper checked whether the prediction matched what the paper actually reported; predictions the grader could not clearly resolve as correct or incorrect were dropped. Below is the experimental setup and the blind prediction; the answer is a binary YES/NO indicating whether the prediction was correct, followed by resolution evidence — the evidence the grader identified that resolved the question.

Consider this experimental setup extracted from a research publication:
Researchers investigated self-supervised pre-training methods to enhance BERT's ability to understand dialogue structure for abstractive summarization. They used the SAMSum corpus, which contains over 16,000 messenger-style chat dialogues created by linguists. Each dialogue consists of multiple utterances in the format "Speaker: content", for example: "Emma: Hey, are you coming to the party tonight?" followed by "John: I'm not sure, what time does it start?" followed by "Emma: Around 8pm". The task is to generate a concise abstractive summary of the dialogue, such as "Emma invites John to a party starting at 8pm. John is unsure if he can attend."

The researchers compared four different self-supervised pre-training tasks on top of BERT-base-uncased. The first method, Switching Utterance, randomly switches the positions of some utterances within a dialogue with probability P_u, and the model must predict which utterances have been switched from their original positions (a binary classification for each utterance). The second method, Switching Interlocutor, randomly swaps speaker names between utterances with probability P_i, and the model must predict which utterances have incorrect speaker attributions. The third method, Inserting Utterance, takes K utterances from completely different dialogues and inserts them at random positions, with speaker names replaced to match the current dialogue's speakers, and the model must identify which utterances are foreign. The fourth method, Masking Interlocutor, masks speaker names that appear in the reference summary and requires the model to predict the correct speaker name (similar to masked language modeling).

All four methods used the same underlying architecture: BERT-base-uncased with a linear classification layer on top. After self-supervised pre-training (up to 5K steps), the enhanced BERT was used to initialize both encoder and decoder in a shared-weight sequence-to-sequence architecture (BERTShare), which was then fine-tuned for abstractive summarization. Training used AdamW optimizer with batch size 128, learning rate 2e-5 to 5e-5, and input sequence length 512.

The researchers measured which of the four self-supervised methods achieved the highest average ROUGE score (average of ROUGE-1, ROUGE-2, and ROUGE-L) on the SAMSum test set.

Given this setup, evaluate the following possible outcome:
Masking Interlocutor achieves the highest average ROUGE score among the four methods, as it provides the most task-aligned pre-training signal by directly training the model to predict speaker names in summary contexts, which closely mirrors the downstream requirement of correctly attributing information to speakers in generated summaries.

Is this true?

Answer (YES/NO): NO